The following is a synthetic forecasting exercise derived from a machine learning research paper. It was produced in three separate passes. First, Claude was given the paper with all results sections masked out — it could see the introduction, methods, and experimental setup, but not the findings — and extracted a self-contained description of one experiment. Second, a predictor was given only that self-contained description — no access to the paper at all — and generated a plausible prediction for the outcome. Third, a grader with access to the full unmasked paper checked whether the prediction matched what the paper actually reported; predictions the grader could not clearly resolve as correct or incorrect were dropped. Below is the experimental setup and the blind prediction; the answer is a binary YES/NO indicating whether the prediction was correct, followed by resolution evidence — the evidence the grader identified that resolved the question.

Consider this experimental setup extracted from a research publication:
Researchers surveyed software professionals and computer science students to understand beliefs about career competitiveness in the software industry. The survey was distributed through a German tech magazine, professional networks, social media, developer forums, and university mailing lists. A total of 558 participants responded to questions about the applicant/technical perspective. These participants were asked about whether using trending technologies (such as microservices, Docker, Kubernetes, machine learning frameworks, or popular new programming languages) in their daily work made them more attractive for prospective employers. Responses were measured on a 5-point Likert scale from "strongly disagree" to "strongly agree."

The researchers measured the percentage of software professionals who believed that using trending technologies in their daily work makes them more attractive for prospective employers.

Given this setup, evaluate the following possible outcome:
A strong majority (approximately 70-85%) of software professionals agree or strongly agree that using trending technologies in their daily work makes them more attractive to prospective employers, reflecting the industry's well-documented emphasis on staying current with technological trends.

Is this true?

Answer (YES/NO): YES